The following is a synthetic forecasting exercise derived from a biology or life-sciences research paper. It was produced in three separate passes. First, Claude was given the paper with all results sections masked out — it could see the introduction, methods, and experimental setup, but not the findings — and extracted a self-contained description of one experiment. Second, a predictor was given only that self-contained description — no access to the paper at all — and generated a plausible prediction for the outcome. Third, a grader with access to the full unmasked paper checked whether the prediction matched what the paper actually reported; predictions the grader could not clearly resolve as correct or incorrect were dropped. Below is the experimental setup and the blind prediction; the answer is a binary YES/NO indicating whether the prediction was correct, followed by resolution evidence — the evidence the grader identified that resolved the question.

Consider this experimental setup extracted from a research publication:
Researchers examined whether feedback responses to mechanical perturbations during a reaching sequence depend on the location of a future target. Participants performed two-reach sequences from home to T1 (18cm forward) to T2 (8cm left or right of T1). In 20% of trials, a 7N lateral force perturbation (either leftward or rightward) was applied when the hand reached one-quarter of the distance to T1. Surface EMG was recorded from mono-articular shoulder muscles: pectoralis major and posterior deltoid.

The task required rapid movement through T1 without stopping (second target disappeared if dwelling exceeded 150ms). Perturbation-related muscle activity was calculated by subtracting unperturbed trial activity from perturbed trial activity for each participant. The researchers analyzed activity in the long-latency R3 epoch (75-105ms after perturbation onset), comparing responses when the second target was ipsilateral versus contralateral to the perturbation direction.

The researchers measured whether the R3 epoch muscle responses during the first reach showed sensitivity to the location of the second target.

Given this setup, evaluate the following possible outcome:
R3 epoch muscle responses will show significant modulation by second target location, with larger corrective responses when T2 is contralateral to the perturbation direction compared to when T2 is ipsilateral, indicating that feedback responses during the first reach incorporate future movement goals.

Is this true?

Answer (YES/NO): NO